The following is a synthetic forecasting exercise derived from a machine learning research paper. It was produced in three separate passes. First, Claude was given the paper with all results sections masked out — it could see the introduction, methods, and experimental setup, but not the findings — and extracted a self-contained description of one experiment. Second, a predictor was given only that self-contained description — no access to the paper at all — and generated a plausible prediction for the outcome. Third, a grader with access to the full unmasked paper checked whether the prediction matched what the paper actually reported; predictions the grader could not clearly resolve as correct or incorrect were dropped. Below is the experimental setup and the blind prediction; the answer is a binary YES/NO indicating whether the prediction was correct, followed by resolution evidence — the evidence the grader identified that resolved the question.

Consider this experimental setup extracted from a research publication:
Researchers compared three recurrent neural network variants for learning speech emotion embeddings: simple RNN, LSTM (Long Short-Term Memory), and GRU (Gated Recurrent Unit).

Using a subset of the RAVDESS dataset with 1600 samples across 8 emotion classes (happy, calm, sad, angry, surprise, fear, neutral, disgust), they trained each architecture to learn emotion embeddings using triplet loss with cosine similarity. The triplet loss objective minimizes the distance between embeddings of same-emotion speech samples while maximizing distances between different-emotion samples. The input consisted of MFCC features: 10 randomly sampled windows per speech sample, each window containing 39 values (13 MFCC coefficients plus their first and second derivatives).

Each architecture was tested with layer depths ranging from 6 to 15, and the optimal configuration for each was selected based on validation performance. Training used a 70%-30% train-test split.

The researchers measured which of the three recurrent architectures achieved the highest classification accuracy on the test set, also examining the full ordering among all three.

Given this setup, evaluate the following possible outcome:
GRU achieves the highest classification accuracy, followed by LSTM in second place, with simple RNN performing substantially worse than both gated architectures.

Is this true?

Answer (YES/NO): NO